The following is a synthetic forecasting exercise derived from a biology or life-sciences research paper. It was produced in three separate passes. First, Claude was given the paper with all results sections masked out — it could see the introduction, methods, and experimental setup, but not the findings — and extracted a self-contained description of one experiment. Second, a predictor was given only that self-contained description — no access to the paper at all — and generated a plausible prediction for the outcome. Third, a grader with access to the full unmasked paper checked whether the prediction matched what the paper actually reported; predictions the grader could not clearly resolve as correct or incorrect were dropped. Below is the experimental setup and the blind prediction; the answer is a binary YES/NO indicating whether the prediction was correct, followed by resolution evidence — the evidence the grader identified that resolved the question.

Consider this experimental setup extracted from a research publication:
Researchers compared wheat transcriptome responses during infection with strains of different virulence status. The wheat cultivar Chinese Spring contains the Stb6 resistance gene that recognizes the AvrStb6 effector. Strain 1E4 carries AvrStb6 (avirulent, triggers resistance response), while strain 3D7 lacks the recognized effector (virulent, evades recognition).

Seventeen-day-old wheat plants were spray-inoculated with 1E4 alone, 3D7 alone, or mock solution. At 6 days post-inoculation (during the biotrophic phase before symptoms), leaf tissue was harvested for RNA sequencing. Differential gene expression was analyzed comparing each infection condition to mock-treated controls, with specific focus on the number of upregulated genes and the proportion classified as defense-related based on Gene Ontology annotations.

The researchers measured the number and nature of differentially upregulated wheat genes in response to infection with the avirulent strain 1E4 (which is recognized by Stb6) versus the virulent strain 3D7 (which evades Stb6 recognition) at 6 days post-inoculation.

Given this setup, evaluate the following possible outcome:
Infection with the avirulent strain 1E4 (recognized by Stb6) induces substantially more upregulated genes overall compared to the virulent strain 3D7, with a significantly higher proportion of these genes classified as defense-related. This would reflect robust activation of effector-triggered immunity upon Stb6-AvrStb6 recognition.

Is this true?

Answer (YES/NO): NO